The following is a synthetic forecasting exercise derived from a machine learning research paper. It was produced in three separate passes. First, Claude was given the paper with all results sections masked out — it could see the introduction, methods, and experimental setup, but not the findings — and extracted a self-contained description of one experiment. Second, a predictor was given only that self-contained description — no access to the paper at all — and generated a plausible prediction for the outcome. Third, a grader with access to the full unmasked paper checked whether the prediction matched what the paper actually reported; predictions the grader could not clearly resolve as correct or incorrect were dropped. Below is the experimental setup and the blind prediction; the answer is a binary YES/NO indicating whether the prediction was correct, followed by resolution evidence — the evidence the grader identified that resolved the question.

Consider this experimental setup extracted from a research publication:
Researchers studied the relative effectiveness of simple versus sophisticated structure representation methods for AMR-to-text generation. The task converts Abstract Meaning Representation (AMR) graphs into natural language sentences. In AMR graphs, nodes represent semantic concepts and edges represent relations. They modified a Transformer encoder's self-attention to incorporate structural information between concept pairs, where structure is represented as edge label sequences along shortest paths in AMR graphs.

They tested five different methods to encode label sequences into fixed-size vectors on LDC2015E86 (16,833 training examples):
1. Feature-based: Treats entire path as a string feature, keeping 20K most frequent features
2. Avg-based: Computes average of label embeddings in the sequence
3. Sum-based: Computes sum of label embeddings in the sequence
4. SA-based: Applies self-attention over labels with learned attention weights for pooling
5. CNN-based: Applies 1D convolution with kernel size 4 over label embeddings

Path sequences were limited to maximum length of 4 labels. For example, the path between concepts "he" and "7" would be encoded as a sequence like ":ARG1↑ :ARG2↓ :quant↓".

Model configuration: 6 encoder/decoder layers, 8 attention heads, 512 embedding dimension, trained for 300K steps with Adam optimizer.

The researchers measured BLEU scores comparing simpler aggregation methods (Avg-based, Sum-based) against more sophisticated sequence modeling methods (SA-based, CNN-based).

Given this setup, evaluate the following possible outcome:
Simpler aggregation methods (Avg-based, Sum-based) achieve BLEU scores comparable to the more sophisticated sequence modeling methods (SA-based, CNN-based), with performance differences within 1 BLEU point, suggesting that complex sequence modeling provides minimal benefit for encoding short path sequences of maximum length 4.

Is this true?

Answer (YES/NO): NO